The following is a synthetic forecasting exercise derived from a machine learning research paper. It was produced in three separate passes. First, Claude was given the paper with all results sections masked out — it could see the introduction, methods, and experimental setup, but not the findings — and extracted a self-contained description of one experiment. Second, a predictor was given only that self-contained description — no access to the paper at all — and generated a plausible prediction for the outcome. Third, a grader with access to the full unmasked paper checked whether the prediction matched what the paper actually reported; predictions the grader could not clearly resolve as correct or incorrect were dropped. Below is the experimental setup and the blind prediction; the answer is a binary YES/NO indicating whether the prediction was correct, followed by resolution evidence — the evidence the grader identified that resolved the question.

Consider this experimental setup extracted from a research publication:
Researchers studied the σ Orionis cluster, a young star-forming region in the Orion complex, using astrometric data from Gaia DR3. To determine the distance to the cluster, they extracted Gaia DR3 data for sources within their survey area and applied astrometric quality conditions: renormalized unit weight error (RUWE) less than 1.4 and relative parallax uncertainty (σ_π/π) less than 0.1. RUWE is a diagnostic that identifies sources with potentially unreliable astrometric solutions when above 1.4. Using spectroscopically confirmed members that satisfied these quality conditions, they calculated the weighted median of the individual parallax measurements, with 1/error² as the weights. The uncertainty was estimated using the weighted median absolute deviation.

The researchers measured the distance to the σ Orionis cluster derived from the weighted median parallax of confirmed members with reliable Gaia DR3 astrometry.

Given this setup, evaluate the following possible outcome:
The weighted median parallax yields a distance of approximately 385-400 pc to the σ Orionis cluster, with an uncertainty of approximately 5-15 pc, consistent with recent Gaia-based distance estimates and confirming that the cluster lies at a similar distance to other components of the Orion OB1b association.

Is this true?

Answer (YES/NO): NO